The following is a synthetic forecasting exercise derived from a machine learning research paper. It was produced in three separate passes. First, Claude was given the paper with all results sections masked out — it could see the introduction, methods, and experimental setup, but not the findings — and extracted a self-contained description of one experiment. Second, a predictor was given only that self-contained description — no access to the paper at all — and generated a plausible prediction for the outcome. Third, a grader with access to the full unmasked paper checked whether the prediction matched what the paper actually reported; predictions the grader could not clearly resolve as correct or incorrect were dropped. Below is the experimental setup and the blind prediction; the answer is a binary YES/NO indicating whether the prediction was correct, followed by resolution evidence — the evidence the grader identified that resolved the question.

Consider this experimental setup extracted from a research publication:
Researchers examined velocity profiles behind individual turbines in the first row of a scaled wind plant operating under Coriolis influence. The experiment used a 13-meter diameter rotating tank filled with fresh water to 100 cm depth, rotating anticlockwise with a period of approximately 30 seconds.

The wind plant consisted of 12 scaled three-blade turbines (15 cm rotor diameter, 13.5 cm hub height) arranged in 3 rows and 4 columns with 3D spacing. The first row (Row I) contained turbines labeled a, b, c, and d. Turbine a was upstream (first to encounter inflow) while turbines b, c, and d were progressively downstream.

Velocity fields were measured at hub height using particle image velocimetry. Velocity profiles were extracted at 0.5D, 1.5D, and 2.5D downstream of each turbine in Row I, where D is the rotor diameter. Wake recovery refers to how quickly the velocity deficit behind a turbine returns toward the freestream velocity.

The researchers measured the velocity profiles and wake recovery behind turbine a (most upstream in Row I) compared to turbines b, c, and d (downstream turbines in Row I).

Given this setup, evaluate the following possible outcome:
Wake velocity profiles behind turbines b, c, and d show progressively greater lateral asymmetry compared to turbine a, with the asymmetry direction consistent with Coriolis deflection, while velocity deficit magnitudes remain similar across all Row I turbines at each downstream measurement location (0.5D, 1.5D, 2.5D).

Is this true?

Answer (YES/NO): NO